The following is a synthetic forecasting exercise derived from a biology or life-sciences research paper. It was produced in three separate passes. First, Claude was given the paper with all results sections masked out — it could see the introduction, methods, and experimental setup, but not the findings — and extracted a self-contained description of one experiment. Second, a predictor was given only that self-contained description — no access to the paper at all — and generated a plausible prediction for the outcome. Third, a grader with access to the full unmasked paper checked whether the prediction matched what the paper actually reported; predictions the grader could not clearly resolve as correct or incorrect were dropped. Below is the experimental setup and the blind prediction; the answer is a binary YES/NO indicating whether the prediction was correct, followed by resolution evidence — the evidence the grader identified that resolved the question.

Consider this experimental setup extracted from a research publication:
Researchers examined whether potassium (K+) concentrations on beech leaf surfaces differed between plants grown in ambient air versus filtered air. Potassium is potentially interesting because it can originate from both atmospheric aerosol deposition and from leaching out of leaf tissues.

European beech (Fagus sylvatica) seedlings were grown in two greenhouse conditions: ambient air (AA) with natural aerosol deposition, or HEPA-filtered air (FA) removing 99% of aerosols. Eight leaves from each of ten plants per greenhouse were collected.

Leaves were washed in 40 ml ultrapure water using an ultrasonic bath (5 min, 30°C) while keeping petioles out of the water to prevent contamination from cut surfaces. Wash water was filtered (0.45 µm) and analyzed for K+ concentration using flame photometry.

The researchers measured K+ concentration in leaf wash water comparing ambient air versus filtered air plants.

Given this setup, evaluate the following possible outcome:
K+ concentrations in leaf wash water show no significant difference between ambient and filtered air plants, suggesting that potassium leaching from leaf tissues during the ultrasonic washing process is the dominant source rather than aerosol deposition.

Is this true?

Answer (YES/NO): NO